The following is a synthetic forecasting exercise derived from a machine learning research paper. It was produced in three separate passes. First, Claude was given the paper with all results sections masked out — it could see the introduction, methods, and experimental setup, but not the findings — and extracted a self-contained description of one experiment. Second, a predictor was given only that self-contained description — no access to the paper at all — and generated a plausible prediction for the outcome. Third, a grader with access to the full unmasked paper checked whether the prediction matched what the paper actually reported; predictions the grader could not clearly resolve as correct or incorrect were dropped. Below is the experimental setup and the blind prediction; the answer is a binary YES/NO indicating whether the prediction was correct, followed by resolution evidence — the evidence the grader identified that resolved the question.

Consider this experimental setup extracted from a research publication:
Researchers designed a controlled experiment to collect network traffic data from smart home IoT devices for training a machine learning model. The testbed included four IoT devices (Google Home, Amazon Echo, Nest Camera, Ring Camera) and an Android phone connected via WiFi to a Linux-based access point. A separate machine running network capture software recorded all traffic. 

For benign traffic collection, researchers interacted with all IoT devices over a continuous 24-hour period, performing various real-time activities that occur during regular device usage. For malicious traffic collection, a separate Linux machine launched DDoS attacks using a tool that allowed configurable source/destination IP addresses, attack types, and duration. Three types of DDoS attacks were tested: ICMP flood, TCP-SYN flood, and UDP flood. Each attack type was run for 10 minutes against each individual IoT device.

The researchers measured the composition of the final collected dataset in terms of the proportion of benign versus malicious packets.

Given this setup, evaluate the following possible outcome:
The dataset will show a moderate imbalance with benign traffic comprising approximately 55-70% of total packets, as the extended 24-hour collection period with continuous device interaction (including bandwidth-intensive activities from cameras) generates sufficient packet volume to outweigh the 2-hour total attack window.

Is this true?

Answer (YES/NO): YES